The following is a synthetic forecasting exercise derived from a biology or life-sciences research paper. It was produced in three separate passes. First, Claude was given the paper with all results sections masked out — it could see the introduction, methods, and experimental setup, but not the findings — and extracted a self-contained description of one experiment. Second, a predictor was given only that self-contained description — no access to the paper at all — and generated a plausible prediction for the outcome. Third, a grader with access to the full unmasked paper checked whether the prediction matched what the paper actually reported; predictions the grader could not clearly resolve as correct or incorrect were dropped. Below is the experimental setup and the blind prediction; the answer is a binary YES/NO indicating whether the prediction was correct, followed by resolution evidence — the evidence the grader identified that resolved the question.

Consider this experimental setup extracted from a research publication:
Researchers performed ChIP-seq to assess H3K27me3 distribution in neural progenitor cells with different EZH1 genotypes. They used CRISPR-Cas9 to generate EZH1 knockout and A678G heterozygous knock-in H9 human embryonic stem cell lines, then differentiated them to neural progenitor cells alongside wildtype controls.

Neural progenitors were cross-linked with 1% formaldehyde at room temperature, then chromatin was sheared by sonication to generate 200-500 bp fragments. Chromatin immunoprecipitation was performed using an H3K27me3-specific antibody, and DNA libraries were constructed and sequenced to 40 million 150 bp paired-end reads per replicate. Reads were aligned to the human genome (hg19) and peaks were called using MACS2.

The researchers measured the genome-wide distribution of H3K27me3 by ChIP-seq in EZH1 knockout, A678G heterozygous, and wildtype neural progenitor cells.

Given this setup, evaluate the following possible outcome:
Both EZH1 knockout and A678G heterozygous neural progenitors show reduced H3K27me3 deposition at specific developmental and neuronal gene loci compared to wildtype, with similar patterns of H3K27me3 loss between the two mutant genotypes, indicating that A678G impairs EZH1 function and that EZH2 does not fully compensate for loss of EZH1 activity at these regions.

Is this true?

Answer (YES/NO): NO